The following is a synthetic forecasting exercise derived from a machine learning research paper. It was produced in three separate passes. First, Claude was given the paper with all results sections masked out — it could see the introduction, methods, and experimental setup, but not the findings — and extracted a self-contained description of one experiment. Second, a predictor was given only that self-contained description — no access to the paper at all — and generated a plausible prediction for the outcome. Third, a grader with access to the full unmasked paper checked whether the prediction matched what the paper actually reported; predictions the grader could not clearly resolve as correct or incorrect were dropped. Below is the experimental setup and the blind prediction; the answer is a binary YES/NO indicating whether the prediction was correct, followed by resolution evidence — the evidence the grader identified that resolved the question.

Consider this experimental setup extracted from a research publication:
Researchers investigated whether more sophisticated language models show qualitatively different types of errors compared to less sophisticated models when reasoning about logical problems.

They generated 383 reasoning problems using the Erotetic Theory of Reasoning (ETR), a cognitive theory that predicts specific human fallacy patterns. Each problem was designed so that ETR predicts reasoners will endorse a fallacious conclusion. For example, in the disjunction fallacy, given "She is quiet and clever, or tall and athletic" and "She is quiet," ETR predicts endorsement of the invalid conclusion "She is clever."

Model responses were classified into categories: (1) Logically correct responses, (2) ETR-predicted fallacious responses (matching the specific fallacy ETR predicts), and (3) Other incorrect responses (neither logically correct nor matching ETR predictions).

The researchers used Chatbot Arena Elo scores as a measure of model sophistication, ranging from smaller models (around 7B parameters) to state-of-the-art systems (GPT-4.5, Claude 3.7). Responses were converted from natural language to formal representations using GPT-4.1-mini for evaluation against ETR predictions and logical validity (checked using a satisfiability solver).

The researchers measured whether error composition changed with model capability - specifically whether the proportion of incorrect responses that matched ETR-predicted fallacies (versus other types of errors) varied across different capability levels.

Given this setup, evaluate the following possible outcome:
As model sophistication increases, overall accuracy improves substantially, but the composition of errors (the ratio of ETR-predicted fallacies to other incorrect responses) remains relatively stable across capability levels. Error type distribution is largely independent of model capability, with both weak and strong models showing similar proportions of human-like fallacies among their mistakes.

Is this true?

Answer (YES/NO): NO